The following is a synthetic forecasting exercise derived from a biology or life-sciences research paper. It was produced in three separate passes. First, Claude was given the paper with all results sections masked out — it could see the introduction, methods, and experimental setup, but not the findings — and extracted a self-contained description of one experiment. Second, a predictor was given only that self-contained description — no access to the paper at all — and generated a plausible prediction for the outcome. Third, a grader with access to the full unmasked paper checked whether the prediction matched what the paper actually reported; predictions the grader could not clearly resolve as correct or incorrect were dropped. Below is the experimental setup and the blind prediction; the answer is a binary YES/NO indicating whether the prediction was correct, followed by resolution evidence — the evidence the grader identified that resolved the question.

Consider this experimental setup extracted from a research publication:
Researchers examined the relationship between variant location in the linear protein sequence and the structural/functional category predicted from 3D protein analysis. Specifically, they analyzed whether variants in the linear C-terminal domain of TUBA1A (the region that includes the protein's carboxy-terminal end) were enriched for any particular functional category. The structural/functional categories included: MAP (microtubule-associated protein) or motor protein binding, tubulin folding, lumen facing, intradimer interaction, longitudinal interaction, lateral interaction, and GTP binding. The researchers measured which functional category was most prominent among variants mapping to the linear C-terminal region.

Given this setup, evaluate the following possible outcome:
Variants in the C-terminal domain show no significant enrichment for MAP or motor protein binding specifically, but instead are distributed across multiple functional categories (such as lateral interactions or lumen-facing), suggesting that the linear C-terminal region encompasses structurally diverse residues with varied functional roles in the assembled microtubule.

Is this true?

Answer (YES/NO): NO